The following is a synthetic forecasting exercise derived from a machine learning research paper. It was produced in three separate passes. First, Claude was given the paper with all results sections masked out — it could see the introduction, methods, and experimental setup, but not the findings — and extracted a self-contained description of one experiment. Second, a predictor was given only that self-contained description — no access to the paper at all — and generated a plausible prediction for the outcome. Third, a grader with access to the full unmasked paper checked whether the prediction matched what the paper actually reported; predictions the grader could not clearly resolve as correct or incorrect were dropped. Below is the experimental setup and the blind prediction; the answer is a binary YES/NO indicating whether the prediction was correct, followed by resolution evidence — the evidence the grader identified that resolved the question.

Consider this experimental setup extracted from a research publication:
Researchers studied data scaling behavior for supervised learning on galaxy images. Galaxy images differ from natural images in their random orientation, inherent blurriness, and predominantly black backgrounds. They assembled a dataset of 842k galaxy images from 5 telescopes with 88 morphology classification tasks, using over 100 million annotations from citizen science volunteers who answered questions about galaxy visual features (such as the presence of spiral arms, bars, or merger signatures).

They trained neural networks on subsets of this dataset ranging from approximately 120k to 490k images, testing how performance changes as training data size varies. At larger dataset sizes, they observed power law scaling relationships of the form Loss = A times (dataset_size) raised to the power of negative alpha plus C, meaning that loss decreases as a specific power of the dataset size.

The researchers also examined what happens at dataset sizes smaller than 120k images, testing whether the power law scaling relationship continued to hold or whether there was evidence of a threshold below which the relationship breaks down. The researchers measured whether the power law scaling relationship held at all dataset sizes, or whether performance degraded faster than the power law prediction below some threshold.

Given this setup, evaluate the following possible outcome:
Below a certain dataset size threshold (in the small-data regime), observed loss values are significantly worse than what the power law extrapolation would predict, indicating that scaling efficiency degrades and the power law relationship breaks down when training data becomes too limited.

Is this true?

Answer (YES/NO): YES